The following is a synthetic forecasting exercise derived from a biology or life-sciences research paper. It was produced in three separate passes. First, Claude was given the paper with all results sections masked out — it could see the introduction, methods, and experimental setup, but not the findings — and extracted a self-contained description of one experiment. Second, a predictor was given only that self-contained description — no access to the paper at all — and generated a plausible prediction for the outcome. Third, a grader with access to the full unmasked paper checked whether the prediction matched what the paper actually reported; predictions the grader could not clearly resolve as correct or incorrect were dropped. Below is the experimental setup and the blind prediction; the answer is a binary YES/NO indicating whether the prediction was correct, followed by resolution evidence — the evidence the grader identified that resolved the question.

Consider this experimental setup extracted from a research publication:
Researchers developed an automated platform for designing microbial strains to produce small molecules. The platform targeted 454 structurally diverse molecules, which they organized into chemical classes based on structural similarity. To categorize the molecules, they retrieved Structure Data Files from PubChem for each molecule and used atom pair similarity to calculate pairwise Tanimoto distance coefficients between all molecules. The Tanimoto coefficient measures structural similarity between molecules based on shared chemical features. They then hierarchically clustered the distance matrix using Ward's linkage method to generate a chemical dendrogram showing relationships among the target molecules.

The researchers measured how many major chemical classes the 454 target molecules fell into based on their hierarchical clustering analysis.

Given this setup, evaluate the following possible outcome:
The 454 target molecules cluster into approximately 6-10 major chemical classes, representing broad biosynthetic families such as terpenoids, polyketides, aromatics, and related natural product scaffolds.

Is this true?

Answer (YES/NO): NO